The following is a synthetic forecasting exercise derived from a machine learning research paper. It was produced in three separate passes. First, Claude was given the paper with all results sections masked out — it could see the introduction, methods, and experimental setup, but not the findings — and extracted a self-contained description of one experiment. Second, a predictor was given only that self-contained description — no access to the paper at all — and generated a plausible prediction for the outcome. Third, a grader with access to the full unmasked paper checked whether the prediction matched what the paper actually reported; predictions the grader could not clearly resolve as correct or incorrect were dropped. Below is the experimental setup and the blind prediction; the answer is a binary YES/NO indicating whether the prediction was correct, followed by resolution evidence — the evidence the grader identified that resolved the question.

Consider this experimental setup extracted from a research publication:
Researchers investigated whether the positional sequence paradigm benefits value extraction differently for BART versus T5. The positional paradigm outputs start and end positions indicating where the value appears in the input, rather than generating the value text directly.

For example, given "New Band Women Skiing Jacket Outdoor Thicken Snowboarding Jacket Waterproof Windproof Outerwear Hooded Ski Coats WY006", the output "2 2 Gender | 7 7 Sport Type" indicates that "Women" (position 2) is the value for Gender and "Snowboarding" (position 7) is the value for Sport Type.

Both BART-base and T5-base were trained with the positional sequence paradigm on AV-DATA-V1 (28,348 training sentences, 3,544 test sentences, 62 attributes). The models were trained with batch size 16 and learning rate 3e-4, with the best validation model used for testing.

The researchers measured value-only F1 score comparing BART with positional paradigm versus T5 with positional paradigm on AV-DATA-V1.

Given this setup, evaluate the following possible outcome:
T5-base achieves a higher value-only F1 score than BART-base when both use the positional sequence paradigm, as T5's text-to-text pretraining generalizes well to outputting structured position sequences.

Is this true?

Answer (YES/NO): NO